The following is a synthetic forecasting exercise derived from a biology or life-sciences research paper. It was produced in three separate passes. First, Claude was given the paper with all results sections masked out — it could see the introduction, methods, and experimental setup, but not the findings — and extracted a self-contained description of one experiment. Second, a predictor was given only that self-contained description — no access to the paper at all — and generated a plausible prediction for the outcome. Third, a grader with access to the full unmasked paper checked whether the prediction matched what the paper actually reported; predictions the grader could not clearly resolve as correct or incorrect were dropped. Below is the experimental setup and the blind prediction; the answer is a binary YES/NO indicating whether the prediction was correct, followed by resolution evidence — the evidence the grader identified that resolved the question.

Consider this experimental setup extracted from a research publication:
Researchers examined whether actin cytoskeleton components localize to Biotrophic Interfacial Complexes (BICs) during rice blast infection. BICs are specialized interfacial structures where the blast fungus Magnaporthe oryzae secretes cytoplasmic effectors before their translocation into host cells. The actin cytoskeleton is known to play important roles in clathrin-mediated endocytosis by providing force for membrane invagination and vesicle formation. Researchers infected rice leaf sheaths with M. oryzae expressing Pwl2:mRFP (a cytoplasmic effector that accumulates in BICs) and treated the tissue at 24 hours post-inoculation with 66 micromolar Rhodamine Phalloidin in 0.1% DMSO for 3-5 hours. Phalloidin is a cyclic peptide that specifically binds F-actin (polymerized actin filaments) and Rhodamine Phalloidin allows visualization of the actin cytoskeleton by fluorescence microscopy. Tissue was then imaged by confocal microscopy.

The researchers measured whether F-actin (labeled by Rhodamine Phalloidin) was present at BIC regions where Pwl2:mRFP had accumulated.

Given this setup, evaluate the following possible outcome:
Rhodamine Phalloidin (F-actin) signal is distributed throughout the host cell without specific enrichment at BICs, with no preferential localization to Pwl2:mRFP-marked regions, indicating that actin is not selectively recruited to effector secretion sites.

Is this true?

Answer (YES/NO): NO